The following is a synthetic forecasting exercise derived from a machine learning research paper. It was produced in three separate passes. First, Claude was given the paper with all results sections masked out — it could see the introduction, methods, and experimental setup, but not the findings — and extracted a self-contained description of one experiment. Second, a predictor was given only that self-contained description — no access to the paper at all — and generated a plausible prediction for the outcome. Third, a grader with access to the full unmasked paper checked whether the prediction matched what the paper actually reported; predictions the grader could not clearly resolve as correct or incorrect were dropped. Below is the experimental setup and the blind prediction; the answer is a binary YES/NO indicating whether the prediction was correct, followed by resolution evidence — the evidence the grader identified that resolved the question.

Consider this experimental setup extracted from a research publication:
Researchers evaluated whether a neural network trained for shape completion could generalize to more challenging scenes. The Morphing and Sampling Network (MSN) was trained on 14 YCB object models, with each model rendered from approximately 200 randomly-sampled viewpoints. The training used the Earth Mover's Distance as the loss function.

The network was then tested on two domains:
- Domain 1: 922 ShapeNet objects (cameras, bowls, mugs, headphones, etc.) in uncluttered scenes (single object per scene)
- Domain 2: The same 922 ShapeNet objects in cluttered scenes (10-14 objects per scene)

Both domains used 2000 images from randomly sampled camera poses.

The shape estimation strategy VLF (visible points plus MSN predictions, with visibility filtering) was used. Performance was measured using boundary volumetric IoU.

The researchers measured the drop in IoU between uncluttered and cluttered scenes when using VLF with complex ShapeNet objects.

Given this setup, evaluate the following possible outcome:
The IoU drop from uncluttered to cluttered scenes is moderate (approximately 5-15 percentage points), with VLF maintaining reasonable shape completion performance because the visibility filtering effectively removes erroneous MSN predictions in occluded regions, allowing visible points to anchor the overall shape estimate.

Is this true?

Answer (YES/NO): YES